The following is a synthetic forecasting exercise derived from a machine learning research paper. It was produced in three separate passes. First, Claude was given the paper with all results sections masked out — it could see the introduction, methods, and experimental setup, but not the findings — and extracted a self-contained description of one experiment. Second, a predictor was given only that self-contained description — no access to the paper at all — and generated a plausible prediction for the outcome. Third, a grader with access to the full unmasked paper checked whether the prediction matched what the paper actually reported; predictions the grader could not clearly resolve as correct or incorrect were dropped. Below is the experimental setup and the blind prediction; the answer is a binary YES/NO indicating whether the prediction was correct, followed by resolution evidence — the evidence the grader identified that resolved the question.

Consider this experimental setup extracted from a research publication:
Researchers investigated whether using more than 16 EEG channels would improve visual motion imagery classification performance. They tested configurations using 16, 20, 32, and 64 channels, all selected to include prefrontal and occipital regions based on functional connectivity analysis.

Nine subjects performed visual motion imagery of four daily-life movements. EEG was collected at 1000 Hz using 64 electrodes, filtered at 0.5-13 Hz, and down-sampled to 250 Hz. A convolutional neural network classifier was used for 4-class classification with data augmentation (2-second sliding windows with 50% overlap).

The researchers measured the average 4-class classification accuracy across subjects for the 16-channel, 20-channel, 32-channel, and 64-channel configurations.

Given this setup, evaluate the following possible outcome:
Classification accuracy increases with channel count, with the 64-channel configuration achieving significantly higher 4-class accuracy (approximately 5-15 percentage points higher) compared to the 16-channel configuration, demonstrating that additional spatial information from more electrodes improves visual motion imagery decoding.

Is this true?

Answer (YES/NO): NO